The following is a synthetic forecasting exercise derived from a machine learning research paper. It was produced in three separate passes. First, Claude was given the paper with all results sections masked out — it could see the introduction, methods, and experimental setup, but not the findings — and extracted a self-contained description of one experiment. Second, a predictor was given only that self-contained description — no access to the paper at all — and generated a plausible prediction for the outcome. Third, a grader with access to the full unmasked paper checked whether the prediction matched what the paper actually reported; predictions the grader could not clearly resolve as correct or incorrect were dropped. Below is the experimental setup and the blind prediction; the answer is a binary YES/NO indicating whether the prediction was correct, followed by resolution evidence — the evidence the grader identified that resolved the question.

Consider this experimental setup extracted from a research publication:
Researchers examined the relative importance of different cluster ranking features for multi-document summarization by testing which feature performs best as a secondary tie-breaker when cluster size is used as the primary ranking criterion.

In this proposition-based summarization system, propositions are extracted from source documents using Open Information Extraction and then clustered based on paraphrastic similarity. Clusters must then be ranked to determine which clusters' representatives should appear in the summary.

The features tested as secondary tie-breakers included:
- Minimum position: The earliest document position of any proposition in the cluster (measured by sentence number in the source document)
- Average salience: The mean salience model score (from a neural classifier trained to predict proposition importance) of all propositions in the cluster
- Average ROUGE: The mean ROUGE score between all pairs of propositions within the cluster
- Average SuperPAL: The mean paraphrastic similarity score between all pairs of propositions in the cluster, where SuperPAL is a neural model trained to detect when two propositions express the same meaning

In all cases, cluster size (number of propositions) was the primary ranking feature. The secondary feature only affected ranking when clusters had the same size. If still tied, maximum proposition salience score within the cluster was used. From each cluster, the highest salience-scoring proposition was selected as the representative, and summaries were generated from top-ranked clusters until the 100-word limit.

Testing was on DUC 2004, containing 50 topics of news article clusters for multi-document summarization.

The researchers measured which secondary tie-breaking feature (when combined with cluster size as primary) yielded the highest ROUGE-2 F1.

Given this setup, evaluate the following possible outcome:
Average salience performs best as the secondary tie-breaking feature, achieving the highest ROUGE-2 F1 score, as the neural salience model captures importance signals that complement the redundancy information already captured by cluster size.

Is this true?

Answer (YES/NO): NO